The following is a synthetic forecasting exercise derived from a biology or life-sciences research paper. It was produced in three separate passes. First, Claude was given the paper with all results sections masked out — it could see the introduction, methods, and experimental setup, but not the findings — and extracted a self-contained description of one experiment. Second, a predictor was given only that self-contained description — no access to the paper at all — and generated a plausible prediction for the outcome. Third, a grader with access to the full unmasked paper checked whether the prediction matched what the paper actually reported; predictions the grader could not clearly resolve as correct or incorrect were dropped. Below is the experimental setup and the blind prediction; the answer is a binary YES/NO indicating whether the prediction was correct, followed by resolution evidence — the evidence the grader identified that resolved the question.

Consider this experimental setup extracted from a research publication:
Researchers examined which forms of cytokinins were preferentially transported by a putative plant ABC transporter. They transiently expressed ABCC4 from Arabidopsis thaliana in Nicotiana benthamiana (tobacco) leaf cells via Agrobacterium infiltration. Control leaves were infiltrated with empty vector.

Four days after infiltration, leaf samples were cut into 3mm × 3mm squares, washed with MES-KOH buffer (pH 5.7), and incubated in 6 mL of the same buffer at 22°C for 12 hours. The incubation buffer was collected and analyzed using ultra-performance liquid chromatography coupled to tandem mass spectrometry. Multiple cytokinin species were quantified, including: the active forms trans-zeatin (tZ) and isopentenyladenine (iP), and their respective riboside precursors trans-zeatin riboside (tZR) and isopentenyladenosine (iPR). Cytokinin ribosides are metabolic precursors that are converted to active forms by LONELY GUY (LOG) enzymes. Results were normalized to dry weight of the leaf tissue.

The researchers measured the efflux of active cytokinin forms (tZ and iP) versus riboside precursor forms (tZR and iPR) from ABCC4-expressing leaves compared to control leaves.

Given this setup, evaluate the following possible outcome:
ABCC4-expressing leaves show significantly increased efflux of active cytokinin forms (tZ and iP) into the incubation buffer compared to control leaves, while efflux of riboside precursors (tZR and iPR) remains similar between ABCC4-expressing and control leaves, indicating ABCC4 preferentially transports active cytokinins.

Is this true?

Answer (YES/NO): NO